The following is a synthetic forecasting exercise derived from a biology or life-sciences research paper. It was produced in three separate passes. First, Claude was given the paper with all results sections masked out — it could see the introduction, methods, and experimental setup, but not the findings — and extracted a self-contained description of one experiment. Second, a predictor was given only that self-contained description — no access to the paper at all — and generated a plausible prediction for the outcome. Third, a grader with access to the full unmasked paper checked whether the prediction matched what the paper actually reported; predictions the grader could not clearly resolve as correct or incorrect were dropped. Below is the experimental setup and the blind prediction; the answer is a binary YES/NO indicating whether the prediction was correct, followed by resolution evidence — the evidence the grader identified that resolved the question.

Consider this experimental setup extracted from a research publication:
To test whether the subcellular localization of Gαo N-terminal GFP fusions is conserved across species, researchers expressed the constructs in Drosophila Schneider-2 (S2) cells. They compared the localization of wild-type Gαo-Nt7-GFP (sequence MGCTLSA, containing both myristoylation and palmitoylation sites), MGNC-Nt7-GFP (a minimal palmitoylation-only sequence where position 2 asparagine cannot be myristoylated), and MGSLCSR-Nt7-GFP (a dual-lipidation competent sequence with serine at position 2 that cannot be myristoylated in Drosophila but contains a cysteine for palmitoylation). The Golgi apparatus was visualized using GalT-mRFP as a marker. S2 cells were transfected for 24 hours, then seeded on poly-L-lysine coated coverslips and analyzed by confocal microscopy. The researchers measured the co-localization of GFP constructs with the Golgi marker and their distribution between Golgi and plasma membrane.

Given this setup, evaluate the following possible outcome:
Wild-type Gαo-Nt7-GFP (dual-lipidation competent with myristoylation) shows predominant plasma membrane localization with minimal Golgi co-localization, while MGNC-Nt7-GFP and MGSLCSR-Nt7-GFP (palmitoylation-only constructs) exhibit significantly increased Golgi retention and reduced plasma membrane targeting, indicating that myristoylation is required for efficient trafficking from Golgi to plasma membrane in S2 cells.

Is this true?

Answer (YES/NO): NO